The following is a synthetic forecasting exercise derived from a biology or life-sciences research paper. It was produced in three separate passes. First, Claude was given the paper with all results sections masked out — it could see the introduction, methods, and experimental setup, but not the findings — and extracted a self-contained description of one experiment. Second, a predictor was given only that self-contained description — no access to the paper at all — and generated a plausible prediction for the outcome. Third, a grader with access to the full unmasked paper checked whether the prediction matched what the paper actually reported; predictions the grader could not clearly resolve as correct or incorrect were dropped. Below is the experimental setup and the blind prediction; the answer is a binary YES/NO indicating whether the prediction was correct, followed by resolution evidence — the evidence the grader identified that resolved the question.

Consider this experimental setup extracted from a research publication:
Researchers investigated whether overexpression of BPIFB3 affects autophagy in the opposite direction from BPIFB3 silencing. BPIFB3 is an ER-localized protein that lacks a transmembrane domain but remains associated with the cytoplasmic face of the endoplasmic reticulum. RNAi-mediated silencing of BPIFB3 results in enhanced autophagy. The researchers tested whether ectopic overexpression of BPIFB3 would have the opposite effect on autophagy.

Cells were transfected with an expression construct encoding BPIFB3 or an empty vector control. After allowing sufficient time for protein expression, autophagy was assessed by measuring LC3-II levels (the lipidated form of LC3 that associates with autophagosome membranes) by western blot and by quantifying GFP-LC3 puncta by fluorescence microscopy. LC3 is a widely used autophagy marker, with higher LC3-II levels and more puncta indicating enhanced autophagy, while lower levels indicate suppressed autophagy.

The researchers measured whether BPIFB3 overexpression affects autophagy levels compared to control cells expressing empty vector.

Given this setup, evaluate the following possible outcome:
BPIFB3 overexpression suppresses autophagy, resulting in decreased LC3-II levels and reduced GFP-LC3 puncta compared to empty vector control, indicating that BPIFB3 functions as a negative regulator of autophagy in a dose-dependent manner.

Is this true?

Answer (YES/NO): YES